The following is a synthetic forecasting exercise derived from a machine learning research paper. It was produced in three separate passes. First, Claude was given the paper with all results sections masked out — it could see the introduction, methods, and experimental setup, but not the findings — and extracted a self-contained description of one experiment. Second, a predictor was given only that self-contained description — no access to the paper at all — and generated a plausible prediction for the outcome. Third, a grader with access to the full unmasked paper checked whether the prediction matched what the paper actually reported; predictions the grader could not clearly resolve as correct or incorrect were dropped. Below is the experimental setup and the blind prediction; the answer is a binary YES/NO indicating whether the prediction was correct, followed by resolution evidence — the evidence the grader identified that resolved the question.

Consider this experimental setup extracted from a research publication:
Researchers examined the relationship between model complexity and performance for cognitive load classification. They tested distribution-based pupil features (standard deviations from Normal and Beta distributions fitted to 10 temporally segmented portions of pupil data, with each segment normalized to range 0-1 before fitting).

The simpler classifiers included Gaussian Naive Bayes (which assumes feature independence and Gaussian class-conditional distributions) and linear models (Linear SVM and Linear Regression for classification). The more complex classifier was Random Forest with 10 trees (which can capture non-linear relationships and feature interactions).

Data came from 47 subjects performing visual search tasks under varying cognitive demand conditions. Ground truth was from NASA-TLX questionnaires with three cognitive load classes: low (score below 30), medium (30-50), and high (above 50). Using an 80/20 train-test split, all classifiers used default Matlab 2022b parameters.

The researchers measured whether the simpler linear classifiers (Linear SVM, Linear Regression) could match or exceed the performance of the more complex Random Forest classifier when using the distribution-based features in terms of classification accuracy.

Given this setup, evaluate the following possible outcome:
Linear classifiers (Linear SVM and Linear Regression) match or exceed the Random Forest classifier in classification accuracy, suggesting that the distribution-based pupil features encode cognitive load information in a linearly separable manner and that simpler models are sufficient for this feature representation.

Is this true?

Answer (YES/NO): NO